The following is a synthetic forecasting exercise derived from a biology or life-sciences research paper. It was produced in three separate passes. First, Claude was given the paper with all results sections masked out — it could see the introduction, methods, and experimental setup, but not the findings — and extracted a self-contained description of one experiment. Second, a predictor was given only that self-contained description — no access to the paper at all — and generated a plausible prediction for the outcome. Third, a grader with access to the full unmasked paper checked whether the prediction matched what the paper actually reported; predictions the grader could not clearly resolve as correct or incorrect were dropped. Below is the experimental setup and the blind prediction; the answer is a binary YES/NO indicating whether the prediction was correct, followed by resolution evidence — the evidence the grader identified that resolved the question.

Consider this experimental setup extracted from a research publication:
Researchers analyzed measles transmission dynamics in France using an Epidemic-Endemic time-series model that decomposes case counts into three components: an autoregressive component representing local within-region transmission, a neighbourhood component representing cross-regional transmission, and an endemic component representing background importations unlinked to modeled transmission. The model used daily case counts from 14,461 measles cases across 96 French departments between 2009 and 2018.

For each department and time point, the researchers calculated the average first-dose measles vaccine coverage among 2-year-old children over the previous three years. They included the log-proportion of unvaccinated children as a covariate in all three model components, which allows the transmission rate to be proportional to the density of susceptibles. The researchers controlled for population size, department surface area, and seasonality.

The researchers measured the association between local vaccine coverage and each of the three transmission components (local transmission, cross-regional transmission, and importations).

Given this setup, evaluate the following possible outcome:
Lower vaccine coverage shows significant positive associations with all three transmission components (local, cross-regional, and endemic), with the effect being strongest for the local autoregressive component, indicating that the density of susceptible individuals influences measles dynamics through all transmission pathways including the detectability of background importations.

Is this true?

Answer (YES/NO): NO